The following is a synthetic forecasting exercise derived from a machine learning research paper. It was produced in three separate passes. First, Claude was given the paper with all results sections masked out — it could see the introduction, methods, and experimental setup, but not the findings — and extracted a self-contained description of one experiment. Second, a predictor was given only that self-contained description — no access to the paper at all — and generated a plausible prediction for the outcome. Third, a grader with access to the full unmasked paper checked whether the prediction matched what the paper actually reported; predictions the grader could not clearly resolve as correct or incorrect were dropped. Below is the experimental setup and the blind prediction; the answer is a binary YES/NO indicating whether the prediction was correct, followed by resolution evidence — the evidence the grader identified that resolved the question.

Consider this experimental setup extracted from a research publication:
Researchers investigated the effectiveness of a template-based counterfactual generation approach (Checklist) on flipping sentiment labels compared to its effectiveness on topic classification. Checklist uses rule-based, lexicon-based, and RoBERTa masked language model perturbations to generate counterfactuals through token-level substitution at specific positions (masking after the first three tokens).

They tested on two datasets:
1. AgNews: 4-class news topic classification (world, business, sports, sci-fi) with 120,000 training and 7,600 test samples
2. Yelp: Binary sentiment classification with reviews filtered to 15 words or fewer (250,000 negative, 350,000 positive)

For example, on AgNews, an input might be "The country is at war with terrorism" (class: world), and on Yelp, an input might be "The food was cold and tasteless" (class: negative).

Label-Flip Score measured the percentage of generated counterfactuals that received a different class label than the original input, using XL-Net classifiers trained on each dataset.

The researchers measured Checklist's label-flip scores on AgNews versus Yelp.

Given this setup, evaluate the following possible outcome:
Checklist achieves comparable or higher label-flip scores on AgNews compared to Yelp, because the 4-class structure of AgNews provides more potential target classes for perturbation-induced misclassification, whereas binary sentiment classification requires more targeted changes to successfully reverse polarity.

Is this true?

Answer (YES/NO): YES